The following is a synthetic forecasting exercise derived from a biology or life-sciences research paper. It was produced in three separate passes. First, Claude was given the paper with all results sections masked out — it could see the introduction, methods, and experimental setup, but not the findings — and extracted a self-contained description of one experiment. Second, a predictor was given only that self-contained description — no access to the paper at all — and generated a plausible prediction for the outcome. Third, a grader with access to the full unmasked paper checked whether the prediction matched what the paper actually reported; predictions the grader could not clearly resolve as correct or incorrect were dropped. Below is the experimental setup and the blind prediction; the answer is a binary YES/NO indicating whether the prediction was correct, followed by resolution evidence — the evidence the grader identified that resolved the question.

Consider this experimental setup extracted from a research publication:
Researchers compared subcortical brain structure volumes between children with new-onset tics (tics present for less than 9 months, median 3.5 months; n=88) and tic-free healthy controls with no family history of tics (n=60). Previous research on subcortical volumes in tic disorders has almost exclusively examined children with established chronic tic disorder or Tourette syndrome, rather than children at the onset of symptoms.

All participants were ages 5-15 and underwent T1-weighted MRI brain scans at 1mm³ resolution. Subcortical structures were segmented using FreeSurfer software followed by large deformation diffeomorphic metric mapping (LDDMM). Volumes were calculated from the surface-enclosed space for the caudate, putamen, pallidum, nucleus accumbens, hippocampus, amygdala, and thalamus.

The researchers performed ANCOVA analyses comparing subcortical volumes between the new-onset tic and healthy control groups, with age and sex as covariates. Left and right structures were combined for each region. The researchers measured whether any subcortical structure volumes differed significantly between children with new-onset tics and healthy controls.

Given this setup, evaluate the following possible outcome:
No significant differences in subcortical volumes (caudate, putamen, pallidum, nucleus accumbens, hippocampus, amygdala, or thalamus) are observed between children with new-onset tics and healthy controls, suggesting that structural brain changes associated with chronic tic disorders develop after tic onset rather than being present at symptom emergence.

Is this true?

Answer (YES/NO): NO